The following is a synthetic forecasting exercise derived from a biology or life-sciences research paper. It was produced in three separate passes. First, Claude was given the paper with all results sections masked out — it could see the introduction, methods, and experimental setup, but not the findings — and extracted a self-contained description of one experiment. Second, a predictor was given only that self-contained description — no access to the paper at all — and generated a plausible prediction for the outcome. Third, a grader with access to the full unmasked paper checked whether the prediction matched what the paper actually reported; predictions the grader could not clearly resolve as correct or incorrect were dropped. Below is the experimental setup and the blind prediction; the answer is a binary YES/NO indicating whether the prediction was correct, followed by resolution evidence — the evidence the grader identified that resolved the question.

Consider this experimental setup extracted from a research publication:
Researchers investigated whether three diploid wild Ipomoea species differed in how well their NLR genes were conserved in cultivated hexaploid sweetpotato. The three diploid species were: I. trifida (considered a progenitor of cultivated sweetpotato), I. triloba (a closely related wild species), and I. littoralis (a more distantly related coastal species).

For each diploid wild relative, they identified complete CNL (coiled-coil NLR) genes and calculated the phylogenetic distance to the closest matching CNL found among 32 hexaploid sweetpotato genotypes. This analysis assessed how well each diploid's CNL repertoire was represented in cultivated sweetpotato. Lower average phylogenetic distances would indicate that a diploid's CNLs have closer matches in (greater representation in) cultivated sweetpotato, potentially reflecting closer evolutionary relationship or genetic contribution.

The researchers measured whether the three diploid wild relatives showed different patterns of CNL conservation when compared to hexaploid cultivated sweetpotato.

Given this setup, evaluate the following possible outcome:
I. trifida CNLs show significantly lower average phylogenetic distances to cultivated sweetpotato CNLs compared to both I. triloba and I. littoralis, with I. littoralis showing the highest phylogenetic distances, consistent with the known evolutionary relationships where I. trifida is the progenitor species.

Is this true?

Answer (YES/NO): NO